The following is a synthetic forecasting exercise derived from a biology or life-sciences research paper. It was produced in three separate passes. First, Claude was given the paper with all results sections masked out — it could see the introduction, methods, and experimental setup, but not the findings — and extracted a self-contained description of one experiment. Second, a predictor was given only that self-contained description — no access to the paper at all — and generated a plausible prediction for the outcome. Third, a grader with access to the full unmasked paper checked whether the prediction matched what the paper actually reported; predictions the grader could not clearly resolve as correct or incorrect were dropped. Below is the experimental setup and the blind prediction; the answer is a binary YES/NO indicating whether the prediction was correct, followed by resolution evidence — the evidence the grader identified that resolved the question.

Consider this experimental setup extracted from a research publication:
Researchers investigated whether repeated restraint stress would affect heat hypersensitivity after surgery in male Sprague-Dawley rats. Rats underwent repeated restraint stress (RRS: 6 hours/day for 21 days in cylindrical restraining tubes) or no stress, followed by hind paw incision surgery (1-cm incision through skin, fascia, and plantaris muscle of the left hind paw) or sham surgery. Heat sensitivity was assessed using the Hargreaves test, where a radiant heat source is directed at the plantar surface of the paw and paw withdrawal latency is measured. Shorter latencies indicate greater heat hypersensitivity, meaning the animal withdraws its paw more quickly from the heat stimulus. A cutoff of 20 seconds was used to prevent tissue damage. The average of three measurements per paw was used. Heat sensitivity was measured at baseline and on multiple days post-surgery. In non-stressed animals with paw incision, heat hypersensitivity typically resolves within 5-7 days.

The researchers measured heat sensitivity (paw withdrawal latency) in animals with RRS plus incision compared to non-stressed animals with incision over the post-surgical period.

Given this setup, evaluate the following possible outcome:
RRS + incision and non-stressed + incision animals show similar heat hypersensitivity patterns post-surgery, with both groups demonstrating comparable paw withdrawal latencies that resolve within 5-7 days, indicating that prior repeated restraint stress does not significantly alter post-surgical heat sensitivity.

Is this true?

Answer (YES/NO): NO